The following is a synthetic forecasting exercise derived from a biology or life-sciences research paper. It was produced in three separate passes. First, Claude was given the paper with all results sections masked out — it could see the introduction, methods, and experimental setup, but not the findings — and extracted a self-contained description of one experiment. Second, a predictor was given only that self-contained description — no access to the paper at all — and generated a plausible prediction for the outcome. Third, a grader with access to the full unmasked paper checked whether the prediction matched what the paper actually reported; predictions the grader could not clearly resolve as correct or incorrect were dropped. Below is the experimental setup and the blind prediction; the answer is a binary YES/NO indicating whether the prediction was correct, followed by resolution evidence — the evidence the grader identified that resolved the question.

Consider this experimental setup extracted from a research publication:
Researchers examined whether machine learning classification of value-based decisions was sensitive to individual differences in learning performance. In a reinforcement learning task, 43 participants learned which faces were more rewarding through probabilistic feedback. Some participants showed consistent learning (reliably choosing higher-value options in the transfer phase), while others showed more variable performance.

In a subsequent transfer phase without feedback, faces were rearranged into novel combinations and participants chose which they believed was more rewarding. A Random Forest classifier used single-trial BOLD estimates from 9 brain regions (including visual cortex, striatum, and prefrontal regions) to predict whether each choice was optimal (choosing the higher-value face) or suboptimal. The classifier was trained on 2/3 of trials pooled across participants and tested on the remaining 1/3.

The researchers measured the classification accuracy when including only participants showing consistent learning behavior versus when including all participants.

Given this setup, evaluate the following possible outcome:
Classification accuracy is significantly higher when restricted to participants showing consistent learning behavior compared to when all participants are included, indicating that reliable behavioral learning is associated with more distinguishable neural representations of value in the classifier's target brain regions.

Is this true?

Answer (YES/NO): YES